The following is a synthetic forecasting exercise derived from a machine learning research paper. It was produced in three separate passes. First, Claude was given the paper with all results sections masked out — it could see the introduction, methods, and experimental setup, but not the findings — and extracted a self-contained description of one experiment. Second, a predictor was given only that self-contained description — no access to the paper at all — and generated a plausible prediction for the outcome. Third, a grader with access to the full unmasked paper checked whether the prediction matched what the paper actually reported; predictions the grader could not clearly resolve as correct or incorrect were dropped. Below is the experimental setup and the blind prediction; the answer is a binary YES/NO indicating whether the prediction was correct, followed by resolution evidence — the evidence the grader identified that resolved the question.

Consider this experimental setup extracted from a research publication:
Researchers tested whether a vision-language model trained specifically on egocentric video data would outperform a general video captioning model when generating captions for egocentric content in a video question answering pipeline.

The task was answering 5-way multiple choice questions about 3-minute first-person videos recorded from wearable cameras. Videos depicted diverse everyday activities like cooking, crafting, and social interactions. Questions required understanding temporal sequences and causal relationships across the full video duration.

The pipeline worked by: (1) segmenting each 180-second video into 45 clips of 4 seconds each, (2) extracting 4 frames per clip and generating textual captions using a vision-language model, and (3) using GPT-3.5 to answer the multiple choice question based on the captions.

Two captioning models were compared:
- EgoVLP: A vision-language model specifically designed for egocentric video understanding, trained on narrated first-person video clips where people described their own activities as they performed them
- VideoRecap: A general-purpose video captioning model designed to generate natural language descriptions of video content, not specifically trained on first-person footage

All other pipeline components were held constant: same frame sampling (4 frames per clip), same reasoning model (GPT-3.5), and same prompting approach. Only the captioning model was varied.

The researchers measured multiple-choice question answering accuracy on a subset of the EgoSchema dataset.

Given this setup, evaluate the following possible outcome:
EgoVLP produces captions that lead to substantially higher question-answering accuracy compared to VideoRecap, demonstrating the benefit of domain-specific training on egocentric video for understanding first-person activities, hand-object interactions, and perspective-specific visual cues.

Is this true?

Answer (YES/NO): NO